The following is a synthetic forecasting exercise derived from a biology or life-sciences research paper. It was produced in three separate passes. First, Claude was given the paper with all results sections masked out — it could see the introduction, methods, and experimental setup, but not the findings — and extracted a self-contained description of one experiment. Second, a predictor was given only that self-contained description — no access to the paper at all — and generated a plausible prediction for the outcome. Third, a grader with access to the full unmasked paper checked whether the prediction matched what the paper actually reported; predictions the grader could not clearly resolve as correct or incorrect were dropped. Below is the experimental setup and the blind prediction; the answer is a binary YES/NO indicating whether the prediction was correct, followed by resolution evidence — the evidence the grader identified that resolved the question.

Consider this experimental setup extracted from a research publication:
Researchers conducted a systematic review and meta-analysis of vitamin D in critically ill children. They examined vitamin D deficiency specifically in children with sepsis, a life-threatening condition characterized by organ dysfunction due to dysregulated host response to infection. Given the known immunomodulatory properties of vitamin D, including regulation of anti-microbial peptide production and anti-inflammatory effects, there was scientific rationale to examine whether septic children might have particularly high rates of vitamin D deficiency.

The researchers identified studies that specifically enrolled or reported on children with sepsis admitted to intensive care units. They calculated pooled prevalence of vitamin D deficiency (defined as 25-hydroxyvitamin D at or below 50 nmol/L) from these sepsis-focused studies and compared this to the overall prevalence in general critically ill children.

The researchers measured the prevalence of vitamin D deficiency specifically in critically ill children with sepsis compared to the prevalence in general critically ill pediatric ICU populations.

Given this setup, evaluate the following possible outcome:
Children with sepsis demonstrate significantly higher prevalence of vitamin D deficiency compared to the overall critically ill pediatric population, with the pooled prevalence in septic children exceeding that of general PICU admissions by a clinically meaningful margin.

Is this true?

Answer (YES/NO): NO